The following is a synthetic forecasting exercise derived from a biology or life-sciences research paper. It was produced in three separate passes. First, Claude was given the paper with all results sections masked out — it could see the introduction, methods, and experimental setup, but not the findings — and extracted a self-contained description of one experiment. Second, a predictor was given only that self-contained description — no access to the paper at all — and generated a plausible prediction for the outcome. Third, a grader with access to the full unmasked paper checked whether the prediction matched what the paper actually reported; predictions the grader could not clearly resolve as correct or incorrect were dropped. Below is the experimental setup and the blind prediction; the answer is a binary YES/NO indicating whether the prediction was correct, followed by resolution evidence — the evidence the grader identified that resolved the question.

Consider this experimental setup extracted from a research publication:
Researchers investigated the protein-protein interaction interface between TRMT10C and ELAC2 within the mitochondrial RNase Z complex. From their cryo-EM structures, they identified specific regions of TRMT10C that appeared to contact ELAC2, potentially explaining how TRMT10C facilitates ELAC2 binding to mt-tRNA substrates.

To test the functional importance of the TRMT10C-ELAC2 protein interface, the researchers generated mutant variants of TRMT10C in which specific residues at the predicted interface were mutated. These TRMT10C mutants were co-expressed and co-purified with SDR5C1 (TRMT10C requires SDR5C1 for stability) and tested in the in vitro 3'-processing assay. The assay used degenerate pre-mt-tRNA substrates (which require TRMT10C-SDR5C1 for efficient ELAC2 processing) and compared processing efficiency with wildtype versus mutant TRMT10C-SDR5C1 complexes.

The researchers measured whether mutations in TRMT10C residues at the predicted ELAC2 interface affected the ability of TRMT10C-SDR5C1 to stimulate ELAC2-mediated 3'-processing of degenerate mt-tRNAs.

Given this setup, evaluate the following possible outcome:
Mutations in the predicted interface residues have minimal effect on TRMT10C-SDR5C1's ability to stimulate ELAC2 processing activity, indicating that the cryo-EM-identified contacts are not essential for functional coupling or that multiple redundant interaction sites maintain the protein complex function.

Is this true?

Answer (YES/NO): NO